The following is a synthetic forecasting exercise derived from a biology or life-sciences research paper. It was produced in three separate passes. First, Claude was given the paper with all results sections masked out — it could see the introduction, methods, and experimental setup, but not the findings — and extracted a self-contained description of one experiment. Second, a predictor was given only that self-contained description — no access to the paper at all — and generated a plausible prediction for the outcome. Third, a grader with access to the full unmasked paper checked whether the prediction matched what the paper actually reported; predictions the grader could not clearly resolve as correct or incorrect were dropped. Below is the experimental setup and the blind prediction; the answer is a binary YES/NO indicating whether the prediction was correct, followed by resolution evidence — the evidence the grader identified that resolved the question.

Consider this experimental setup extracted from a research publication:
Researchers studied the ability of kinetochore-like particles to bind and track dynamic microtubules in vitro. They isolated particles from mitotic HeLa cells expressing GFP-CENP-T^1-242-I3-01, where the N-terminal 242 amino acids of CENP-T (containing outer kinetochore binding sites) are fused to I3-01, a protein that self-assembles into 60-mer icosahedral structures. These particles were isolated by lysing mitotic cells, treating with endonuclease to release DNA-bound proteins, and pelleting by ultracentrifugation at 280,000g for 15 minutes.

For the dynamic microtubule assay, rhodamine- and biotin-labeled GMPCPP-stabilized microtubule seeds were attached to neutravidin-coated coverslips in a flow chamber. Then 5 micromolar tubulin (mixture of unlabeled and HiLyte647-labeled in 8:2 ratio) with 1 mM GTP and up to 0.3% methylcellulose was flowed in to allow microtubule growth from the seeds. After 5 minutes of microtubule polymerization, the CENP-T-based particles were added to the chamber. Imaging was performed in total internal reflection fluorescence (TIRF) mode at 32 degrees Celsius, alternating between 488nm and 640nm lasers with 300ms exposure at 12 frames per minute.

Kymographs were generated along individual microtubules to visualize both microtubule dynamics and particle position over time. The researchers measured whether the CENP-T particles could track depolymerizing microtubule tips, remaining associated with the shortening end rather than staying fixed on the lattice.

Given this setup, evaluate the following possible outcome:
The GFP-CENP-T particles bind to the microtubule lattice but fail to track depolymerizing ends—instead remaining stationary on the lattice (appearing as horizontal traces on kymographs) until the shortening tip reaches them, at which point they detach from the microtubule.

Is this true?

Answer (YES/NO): NO